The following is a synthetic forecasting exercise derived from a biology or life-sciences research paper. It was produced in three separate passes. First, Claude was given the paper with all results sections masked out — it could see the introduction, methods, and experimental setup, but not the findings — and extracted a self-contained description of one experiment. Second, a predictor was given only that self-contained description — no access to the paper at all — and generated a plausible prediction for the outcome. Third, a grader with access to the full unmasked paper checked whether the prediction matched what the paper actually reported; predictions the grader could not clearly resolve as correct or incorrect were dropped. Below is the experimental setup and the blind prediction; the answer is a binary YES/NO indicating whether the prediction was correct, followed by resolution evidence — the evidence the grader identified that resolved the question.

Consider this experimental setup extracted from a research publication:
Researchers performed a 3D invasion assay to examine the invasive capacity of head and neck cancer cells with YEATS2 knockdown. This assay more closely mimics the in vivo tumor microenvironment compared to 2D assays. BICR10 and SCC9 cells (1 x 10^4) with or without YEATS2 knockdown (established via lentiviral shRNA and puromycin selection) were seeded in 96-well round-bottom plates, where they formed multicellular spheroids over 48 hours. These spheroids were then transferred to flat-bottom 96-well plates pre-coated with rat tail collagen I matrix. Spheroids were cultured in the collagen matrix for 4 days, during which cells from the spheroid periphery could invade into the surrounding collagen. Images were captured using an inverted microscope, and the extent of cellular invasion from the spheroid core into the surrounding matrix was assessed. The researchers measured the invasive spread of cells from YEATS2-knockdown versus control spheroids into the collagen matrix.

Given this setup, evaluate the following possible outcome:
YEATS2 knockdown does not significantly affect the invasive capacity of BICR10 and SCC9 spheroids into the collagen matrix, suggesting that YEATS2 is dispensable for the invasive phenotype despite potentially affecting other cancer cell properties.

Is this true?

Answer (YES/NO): NO